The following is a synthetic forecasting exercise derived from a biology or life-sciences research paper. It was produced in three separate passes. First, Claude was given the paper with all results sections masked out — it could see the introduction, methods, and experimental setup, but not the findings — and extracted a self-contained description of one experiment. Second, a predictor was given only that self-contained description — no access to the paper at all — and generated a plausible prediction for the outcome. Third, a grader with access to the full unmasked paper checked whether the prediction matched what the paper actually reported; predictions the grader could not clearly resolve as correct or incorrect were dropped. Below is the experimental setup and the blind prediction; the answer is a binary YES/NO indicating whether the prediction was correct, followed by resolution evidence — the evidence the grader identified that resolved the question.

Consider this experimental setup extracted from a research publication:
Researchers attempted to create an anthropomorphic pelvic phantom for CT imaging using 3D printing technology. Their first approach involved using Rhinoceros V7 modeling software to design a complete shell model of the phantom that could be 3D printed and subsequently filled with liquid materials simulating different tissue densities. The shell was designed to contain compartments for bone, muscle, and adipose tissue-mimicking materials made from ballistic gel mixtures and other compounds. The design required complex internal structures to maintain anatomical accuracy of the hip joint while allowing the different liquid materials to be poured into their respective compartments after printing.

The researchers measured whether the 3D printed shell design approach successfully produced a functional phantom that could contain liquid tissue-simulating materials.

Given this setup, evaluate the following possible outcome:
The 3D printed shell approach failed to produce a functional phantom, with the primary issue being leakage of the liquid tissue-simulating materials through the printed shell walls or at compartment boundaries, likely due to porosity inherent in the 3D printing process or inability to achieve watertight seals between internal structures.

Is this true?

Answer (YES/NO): NO